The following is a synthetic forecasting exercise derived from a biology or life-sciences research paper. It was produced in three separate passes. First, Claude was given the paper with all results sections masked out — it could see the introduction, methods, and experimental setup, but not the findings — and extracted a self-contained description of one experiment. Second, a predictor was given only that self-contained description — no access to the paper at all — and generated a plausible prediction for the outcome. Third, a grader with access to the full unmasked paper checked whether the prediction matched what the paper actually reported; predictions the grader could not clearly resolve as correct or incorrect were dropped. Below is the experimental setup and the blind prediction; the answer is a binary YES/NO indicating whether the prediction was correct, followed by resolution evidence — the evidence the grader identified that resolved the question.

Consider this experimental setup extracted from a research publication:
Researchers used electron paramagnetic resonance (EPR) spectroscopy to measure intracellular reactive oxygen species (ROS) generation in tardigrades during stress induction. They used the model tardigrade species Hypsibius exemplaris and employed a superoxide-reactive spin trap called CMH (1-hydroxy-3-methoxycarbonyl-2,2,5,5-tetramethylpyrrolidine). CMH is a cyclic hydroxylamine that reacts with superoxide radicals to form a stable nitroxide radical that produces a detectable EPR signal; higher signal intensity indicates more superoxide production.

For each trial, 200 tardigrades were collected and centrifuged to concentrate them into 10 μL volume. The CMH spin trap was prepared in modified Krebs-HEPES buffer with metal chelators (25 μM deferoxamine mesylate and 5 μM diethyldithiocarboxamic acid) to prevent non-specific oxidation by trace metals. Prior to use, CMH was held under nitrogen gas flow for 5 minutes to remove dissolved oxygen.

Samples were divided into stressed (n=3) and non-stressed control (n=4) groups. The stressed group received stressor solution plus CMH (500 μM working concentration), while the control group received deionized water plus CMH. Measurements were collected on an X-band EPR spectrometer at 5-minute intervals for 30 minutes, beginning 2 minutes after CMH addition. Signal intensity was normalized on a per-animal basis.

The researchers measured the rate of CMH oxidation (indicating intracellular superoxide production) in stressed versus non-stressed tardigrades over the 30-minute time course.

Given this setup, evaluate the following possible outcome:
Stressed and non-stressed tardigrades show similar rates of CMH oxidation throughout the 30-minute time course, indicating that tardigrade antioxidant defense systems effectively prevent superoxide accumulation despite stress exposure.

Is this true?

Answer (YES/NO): NO